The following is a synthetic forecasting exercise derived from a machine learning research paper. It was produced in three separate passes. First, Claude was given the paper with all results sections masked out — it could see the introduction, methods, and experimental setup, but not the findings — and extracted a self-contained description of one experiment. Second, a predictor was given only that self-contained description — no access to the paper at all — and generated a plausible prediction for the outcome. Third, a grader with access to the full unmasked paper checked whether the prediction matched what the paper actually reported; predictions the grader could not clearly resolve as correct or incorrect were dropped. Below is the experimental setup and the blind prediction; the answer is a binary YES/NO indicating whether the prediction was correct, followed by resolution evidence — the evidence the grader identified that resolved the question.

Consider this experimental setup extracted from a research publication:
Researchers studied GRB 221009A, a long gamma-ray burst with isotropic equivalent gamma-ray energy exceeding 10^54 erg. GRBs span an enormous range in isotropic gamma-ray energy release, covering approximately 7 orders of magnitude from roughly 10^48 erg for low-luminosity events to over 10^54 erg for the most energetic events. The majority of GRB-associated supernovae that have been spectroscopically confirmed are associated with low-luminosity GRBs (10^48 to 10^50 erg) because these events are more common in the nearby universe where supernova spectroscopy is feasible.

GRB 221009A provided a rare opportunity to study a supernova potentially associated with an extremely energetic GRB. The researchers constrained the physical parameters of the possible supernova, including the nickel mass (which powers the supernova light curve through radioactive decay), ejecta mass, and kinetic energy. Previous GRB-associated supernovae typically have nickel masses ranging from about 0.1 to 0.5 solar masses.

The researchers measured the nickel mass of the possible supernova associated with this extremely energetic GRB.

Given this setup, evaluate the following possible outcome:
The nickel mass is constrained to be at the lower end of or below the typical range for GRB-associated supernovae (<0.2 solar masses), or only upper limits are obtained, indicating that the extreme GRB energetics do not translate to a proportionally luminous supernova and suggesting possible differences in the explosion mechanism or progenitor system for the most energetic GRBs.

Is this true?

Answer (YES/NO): NO